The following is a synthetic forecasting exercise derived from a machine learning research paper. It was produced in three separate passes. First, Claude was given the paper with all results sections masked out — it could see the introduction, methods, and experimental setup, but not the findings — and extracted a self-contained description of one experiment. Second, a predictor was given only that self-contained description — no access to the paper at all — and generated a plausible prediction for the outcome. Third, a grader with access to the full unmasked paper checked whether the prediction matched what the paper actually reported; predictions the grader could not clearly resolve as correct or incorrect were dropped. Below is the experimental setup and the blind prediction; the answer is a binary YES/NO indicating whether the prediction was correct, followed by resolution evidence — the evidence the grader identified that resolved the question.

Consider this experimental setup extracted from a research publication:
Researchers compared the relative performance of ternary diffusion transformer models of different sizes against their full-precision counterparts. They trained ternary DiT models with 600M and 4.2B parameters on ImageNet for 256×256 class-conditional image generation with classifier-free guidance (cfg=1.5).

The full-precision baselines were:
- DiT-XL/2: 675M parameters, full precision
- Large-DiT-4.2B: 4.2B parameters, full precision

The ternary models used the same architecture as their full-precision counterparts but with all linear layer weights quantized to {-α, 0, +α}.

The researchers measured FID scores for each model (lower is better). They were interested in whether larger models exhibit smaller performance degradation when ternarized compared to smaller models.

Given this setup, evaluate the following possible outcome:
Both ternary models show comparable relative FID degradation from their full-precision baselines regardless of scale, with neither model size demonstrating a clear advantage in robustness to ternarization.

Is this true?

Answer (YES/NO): NO